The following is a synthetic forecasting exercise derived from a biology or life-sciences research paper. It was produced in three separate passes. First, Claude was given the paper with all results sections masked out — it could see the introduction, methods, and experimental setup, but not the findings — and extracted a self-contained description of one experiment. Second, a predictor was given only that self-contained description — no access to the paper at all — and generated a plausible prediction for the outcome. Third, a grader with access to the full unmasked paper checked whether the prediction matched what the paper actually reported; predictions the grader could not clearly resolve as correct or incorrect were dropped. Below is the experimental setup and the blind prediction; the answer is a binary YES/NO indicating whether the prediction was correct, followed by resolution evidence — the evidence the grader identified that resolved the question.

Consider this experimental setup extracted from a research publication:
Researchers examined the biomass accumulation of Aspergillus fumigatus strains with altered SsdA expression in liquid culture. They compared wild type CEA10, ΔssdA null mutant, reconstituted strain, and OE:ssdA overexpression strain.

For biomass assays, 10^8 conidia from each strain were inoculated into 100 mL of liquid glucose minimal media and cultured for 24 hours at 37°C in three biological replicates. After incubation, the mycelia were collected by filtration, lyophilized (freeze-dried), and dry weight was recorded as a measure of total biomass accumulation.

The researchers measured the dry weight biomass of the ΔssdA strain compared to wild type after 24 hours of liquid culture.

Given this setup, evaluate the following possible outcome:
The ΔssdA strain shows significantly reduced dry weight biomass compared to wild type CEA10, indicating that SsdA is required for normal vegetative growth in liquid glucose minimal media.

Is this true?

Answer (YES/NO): YES